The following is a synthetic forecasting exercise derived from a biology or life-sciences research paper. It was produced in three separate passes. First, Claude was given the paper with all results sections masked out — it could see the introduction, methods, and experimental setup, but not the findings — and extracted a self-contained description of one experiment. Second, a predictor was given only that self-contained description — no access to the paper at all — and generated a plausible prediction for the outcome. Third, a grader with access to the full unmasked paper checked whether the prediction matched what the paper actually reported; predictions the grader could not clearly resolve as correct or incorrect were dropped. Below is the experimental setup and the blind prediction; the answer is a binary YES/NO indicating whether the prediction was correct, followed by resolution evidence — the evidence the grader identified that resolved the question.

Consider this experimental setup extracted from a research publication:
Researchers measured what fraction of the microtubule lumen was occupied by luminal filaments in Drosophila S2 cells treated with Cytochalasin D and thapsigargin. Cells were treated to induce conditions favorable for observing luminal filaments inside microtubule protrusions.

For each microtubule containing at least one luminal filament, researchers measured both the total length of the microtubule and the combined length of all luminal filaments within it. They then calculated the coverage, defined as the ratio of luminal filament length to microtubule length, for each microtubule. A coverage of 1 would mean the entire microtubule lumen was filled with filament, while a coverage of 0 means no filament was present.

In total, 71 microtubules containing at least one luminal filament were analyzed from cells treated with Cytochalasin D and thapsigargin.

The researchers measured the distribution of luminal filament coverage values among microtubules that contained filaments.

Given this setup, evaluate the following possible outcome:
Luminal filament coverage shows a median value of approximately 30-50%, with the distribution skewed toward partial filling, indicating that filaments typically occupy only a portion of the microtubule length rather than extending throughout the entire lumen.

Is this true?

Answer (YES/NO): NO